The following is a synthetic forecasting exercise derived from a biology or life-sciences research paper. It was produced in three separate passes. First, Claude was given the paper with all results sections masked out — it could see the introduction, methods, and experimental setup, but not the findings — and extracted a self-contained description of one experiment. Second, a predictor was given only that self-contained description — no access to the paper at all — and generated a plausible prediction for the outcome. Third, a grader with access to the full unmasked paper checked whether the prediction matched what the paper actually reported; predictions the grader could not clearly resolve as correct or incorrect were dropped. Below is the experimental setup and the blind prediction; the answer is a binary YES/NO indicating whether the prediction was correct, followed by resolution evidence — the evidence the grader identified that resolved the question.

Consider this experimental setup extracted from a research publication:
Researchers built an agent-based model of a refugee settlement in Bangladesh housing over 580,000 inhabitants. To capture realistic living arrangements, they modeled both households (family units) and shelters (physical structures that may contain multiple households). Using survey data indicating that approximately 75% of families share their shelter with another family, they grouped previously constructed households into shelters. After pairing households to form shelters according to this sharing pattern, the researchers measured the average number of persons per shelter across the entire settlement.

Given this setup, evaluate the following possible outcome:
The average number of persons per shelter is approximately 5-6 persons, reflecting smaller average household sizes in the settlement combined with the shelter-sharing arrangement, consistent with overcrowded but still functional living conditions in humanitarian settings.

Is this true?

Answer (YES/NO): NO